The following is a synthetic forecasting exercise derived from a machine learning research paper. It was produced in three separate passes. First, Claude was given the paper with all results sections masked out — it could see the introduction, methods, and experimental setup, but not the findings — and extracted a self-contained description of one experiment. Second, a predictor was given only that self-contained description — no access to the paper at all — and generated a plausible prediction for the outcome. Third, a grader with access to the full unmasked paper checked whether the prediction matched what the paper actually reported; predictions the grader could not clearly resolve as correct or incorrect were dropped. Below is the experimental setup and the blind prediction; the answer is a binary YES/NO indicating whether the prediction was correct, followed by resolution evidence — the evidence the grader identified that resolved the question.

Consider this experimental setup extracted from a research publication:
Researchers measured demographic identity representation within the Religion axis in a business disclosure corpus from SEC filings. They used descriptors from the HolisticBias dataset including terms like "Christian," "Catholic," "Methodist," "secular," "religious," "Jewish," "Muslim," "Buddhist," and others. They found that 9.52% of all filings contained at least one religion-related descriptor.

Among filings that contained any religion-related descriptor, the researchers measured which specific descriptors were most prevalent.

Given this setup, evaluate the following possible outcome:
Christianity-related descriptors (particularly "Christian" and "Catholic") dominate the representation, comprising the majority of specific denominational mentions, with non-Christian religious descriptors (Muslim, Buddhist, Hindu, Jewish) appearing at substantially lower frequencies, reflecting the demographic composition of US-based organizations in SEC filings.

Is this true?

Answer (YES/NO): YES